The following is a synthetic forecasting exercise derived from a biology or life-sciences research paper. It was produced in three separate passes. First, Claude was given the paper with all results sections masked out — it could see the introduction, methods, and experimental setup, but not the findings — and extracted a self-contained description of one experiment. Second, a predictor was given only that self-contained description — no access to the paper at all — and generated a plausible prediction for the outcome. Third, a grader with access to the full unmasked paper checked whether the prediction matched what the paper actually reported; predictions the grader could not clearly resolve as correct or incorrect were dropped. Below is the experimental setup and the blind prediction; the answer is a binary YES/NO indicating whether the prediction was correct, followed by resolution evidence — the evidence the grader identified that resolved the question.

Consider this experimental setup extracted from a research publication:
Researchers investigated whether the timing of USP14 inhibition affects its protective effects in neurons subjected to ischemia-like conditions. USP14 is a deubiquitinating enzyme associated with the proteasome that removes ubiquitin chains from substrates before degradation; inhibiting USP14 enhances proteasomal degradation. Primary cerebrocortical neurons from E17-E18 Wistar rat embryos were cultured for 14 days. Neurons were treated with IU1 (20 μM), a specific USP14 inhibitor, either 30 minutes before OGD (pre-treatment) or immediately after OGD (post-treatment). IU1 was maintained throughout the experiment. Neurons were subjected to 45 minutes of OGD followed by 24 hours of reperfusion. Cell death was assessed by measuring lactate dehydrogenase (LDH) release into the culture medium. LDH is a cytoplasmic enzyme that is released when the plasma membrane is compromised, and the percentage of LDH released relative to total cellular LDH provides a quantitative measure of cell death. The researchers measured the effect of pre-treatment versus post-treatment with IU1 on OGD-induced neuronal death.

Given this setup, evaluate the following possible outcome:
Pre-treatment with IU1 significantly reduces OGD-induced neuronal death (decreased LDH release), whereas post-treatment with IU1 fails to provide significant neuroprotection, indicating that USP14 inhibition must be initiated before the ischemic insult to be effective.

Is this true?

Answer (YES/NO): YES